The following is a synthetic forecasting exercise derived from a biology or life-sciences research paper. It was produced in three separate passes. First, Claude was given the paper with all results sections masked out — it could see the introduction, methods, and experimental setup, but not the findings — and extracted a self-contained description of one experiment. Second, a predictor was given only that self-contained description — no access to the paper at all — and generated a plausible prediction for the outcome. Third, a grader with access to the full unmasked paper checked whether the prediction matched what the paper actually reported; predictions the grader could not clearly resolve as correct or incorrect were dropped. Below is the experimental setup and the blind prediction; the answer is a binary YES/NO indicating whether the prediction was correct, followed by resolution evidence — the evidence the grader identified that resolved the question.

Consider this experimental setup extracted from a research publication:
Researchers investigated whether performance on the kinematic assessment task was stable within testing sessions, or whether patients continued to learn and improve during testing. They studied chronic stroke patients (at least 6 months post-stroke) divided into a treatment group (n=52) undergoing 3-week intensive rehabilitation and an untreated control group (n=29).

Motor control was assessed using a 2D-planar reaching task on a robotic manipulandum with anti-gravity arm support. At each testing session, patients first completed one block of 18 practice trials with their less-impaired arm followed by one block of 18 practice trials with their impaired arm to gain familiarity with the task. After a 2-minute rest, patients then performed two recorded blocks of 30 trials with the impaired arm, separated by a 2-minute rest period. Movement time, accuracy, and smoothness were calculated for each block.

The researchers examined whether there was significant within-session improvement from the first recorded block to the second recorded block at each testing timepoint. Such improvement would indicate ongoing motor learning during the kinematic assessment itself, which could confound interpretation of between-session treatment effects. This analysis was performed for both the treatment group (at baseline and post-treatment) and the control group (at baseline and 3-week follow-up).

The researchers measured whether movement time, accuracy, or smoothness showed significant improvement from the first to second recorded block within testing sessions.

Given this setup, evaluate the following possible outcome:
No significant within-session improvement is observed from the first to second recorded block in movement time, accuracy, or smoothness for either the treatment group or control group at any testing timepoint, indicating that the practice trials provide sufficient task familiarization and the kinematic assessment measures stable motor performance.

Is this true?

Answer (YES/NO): YES